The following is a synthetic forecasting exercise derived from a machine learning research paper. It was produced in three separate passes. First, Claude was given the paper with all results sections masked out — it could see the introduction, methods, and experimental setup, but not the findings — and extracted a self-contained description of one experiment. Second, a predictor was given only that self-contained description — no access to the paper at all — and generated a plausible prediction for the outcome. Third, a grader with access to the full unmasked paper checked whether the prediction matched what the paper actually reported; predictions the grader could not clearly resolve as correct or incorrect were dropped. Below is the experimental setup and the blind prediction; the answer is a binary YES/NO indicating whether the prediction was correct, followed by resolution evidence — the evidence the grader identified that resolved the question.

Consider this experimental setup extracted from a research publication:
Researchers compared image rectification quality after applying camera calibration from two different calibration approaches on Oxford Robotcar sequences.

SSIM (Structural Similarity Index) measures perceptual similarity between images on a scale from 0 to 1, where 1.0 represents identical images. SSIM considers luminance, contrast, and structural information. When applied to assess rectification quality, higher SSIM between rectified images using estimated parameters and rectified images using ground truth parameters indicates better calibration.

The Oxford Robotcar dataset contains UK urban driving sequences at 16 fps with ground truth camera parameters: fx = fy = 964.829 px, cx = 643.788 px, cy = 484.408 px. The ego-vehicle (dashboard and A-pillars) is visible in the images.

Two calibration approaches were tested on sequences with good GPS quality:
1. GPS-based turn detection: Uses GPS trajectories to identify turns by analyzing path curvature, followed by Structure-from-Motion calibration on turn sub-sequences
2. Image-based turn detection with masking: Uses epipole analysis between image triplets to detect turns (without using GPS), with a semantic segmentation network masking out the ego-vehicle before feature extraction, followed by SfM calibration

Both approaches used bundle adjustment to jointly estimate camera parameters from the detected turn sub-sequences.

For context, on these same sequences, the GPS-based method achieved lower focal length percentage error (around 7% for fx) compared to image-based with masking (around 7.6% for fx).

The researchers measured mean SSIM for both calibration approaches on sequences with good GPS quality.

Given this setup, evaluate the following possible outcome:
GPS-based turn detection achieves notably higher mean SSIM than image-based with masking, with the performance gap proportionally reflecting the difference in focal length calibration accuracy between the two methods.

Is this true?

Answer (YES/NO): NO